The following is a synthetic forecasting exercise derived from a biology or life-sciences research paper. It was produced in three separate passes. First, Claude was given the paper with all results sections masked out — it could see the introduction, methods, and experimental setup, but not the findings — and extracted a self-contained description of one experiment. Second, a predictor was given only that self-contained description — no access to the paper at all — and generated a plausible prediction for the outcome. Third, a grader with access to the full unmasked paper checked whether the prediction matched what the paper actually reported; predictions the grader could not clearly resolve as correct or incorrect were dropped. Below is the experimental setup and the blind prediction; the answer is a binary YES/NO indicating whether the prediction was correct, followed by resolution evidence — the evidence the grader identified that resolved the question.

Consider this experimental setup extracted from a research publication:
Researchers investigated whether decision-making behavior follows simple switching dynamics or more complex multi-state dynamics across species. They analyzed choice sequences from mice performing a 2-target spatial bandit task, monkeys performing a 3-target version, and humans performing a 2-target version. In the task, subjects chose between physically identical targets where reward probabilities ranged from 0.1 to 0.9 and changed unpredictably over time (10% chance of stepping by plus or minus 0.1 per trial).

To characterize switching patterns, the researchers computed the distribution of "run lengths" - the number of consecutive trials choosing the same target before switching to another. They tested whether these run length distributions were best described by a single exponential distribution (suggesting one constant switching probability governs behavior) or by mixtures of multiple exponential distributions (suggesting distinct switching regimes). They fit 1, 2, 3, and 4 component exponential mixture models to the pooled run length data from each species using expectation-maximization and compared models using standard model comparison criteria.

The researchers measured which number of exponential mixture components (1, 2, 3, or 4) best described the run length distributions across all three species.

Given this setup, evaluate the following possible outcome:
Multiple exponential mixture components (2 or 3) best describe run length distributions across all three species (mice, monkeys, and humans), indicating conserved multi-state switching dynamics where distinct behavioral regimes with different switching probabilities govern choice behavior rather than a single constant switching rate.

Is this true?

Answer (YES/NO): YES